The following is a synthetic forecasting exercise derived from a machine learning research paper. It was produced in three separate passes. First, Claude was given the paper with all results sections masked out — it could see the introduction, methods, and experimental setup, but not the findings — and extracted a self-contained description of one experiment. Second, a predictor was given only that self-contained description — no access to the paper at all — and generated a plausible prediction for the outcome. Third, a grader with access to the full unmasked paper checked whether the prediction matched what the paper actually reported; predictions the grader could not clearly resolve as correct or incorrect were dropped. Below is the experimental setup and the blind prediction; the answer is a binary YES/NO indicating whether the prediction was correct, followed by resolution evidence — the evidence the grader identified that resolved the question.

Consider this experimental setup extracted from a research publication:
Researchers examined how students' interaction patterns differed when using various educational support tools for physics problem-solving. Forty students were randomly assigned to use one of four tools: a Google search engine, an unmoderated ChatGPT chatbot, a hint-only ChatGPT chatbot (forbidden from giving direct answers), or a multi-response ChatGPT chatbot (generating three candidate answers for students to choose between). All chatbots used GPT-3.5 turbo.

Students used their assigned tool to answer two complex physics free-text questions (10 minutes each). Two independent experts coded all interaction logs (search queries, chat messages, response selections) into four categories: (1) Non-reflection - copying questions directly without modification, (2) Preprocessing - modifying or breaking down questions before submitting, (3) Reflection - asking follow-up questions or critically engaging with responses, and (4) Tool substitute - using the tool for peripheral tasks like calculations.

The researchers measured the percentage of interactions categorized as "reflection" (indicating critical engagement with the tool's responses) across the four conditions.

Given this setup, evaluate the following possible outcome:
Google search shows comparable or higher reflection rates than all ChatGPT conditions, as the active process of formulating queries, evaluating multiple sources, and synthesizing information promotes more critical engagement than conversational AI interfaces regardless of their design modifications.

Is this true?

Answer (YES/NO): YES